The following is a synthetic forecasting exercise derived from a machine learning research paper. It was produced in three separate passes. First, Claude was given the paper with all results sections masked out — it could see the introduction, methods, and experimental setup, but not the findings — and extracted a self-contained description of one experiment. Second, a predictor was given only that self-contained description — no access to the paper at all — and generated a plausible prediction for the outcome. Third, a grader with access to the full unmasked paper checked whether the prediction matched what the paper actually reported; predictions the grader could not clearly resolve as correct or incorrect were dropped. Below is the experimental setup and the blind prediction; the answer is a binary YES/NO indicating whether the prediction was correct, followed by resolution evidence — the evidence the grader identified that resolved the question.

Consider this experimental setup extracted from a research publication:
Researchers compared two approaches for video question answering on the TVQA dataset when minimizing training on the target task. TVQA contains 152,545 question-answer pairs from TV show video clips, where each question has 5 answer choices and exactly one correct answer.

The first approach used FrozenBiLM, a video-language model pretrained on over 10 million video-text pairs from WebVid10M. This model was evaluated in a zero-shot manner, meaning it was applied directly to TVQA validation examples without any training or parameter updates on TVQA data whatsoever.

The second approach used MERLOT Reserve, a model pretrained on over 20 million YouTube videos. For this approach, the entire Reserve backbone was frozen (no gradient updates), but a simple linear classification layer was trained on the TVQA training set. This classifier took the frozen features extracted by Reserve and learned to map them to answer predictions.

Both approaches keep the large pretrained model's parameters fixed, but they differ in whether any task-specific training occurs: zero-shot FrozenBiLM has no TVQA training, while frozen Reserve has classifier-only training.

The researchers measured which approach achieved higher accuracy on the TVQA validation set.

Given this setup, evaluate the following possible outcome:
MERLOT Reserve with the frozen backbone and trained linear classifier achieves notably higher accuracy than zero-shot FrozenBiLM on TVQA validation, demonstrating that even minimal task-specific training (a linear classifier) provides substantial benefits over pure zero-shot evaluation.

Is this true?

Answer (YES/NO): YES